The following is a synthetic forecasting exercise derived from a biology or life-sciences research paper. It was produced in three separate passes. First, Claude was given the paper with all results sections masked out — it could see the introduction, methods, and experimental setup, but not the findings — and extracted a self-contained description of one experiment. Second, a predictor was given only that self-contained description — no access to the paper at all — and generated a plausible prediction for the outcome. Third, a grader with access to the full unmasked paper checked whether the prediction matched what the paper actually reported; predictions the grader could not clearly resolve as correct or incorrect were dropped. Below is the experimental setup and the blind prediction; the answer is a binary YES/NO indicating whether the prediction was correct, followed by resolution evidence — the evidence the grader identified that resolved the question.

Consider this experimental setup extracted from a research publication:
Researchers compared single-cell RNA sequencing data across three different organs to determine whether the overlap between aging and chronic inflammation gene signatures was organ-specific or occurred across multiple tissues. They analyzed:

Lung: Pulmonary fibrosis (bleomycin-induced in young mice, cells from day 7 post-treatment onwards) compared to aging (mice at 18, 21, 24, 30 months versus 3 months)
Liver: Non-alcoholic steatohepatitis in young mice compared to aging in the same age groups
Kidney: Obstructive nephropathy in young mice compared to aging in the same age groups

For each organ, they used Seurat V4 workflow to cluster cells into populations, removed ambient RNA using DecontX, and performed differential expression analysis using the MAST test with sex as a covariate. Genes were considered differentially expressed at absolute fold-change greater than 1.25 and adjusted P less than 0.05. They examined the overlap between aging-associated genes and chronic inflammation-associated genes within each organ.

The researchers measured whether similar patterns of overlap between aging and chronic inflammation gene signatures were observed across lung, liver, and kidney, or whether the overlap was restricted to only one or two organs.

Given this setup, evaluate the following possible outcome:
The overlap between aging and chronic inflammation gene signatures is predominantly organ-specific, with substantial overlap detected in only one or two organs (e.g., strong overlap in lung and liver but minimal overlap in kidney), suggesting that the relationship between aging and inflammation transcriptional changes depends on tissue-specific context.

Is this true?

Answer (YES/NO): NO